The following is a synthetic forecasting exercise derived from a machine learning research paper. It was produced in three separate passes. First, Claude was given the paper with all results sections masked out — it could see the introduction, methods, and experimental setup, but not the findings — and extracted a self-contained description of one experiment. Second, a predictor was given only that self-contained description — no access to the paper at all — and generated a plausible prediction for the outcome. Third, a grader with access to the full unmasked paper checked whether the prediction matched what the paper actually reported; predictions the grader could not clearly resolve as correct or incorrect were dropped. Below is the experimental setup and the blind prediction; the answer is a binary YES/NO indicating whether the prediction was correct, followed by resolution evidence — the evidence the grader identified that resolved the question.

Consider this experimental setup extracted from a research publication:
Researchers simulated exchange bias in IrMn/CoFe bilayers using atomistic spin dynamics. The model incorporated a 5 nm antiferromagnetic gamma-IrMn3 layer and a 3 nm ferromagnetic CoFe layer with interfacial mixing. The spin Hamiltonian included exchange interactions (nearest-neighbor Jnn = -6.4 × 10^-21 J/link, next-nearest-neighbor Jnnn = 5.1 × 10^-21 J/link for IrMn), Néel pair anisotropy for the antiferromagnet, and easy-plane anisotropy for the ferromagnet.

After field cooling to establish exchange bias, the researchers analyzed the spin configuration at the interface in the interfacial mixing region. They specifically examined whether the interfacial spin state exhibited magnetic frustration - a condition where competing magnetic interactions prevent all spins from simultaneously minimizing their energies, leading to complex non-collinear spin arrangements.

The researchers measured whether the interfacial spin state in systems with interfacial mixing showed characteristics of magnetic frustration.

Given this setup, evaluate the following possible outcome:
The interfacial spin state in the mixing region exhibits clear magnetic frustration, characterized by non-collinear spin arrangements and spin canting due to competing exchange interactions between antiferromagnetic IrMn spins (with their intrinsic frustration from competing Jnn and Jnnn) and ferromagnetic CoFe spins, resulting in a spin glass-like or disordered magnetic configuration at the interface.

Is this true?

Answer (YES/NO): YES